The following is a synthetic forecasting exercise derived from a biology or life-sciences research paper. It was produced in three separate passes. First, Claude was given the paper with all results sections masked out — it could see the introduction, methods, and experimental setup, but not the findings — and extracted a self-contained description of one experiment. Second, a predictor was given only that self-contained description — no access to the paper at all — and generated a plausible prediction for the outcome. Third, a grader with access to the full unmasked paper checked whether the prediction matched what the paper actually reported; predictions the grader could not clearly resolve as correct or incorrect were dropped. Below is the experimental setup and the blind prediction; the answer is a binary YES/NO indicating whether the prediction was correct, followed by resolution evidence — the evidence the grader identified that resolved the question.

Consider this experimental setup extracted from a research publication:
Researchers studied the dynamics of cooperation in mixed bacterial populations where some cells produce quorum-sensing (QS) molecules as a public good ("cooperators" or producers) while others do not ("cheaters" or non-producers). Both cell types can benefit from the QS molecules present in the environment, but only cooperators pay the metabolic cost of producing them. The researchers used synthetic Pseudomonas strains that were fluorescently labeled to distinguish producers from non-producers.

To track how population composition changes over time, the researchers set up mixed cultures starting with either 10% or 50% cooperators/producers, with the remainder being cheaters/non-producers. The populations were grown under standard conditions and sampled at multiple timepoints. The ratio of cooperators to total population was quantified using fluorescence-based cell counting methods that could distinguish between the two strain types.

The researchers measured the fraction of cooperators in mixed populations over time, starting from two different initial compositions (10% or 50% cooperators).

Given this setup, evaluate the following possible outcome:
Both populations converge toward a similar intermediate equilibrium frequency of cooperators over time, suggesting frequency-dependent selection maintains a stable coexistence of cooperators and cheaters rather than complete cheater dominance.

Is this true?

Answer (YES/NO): NO